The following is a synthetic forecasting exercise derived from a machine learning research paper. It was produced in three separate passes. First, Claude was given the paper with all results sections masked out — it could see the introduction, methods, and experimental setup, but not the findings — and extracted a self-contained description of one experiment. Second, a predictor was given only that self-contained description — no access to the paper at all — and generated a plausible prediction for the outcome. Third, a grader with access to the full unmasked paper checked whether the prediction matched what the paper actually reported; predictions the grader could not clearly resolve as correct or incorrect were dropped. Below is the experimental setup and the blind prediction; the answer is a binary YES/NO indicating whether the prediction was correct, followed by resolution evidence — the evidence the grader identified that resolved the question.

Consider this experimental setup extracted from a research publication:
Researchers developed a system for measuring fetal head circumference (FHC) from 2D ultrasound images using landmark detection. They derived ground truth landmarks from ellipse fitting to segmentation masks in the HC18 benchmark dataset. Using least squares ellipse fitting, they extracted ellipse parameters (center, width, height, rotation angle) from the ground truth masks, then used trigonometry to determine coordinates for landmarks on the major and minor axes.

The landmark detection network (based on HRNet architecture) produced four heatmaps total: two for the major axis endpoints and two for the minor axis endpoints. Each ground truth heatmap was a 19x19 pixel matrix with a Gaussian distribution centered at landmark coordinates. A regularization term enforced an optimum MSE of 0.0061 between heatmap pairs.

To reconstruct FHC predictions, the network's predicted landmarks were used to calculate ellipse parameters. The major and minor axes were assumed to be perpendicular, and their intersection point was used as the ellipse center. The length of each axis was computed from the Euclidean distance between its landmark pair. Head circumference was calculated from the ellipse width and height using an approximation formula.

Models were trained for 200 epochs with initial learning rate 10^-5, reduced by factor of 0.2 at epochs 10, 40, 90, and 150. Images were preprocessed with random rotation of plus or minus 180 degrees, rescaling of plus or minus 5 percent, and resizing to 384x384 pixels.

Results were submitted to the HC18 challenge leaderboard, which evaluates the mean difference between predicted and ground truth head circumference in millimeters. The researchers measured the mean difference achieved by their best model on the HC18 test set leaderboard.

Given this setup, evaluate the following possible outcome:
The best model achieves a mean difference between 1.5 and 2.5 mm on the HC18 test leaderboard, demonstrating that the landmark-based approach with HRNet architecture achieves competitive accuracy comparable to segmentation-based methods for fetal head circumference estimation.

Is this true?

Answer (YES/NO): NO